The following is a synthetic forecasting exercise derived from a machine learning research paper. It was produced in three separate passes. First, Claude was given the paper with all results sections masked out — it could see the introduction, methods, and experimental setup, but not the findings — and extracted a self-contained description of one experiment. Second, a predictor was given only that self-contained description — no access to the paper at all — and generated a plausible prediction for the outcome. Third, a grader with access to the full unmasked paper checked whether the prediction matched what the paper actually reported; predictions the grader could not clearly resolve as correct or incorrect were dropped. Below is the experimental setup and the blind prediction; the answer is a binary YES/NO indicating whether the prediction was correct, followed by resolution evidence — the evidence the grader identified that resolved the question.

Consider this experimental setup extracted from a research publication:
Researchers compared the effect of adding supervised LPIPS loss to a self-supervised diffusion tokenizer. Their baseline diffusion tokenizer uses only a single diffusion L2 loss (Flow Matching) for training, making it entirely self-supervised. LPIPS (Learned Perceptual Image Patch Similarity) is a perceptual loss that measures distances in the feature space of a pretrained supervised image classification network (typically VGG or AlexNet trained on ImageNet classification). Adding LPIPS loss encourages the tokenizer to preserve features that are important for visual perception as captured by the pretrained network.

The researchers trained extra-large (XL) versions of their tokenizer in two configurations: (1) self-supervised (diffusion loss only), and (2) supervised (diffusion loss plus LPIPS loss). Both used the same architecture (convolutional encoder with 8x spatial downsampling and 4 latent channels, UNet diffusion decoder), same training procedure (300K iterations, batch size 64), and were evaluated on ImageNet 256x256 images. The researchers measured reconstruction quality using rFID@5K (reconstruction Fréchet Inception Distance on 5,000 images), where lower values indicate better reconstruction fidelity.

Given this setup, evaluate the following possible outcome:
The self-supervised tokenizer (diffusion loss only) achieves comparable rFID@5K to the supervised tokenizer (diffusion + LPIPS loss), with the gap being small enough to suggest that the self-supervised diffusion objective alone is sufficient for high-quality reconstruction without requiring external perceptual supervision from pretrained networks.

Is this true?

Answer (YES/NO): NO